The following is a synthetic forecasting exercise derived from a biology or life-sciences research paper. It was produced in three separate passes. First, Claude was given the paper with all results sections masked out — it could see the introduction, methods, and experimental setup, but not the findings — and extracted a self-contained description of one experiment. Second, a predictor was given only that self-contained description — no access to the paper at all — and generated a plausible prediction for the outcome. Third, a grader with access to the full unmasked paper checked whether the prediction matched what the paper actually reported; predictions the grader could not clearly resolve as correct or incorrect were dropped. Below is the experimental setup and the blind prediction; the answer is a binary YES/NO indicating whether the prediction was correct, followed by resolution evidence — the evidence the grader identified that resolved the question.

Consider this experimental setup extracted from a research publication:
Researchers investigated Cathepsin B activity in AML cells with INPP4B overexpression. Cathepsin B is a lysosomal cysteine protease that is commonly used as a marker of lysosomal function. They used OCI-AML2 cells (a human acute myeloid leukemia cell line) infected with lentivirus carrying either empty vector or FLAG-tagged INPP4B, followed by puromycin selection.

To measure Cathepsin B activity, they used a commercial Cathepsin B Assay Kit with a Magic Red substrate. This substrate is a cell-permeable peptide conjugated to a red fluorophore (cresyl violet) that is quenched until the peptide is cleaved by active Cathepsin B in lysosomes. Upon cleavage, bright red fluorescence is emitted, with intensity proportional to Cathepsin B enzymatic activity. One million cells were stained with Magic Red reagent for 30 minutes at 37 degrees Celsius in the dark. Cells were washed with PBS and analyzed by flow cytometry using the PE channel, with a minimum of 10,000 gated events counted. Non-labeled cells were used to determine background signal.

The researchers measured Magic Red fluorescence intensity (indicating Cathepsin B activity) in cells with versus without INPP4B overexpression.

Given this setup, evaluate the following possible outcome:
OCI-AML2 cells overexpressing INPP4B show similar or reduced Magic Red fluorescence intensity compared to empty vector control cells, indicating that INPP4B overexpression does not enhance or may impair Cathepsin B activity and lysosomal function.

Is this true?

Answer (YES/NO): NO